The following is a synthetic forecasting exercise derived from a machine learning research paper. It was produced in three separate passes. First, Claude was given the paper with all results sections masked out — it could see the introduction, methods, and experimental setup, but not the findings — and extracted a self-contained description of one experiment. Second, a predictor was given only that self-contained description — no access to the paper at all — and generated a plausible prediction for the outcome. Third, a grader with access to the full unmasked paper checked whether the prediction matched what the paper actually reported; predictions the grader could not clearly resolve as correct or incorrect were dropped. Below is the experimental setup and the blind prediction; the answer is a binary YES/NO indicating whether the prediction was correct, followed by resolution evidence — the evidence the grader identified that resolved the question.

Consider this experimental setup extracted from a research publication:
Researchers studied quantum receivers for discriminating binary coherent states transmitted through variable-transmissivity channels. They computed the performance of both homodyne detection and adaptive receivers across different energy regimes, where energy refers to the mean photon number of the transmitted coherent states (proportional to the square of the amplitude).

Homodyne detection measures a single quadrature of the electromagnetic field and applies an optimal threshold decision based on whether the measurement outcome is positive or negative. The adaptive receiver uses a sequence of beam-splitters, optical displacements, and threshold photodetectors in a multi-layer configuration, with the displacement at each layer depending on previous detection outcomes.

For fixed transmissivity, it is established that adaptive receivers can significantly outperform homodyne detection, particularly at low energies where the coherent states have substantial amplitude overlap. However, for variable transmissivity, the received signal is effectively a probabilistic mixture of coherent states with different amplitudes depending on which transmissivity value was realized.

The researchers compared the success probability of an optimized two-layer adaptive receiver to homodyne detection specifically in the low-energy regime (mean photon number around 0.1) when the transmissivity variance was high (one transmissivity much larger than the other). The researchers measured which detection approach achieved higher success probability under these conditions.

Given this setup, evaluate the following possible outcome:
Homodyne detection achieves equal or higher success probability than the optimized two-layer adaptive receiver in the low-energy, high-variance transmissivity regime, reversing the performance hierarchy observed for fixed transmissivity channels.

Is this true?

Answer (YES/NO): NO